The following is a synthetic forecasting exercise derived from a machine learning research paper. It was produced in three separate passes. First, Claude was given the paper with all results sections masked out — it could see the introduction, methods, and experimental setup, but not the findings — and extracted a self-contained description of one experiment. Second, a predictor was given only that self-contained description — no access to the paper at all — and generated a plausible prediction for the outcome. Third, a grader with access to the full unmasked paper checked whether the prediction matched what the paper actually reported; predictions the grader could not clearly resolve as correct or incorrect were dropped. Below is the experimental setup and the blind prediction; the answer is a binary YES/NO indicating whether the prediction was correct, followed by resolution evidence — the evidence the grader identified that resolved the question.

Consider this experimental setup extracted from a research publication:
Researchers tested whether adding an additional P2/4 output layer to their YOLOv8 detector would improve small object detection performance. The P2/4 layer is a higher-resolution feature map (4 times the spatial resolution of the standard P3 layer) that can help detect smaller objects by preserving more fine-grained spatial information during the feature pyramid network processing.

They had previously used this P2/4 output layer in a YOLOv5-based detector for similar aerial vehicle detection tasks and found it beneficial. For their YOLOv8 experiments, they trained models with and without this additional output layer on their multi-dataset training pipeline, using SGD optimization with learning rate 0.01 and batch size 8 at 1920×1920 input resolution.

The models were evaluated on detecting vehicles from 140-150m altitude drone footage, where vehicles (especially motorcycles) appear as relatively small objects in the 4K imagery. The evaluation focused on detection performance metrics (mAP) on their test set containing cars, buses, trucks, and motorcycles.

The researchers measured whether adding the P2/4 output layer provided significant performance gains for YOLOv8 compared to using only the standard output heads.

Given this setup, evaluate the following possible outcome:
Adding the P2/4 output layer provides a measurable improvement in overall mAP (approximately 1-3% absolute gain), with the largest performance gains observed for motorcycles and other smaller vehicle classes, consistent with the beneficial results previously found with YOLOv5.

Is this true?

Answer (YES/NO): NO